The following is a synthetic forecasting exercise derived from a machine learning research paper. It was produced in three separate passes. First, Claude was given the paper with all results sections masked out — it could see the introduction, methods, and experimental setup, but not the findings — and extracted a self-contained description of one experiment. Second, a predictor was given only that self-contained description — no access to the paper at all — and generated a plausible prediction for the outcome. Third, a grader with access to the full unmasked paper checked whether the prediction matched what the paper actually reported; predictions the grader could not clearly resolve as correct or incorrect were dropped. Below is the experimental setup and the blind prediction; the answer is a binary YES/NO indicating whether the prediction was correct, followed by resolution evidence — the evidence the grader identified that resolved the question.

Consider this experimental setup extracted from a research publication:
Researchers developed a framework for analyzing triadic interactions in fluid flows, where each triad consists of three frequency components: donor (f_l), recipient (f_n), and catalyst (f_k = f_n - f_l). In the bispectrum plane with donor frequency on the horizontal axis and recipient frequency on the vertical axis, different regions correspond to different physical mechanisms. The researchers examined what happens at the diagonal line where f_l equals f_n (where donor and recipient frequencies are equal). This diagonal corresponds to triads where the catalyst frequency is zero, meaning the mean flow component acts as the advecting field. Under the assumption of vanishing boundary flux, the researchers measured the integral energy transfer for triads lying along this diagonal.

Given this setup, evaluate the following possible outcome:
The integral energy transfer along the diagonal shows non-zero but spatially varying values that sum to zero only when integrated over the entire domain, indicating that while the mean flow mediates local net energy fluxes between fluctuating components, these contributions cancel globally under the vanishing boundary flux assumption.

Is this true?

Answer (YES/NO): NO